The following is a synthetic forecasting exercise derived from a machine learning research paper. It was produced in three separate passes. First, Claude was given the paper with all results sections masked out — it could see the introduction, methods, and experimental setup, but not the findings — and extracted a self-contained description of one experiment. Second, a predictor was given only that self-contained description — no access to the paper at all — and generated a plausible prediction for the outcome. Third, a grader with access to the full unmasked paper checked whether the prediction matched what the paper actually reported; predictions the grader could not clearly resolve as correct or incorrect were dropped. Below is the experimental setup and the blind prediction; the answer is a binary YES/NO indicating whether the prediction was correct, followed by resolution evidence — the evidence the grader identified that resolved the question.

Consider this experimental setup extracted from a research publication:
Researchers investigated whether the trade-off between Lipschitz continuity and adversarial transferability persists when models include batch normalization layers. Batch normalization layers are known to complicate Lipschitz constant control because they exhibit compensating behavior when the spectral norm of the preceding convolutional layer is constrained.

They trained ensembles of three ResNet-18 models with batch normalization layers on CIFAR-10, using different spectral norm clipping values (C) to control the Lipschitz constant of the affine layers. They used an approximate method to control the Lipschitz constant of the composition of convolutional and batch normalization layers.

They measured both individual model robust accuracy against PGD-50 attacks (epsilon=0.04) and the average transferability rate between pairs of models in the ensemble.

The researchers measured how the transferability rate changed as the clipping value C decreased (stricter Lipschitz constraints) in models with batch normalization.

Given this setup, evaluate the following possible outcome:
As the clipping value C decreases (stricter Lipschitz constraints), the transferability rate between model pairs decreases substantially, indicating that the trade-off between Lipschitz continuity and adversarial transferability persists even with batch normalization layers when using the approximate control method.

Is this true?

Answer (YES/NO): NO